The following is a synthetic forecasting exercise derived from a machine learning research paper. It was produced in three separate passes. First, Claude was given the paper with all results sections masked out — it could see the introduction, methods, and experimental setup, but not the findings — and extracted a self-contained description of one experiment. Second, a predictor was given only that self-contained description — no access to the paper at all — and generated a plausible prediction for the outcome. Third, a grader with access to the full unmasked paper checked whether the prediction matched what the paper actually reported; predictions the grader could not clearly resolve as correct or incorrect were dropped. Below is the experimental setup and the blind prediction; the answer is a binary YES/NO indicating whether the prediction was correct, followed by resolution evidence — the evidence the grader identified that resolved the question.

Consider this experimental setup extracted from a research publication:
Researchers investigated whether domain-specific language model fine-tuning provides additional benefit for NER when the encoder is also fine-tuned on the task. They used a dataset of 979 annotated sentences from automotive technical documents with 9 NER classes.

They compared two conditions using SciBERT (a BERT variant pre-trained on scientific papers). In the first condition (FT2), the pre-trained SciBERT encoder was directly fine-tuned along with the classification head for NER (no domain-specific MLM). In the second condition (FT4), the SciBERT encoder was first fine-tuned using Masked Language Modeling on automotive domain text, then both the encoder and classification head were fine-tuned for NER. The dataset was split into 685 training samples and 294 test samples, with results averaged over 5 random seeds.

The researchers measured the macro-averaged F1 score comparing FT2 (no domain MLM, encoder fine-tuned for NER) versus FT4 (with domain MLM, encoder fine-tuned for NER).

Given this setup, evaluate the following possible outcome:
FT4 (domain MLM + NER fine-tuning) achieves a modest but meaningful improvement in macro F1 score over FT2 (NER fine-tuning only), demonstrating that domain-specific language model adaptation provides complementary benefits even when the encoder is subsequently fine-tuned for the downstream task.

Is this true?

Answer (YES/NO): NO